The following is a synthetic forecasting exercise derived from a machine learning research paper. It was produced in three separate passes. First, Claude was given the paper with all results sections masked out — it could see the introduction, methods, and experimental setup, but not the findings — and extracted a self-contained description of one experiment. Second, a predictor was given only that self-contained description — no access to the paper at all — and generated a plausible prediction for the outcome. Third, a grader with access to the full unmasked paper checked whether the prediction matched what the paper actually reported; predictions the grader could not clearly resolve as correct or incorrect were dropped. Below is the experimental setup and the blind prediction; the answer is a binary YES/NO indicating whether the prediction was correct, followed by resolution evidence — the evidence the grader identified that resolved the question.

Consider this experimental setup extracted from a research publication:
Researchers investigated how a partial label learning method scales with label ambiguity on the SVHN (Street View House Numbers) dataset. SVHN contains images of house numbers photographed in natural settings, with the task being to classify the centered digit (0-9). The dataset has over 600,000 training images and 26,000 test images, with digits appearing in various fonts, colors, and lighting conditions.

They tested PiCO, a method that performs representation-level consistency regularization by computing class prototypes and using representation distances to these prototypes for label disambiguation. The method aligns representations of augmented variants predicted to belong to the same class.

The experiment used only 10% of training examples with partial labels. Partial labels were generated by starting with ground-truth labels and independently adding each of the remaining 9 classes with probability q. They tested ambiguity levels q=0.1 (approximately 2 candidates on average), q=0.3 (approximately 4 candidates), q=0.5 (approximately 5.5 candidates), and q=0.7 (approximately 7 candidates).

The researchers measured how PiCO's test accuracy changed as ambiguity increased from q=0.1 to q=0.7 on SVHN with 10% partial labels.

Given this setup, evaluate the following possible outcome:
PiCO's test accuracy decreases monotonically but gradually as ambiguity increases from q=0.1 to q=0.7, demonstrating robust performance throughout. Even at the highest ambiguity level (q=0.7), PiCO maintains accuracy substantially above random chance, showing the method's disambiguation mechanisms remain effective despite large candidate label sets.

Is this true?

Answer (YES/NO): NO